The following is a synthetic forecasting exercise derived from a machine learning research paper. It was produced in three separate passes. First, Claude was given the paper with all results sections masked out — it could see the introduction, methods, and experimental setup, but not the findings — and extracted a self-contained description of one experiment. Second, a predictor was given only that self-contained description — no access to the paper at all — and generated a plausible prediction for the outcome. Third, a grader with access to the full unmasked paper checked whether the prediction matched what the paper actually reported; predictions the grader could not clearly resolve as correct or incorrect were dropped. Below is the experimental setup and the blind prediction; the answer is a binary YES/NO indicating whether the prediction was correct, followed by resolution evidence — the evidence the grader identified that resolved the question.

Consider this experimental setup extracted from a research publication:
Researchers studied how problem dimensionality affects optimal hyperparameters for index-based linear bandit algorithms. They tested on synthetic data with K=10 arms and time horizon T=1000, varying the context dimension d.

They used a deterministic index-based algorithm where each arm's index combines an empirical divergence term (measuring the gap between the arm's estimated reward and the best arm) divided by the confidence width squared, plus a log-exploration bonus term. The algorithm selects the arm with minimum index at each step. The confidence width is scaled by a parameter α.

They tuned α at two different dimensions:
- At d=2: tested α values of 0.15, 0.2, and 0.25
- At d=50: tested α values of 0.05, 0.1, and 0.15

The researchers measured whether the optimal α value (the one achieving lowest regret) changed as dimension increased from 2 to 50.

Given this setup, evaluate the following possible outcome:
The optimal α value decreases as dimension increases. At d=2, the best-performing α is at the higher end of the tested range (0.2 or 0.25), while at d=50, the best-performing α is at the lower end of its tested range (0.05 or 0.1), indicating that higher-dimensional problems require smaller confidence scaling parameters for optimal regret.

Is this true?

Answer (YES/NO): YES